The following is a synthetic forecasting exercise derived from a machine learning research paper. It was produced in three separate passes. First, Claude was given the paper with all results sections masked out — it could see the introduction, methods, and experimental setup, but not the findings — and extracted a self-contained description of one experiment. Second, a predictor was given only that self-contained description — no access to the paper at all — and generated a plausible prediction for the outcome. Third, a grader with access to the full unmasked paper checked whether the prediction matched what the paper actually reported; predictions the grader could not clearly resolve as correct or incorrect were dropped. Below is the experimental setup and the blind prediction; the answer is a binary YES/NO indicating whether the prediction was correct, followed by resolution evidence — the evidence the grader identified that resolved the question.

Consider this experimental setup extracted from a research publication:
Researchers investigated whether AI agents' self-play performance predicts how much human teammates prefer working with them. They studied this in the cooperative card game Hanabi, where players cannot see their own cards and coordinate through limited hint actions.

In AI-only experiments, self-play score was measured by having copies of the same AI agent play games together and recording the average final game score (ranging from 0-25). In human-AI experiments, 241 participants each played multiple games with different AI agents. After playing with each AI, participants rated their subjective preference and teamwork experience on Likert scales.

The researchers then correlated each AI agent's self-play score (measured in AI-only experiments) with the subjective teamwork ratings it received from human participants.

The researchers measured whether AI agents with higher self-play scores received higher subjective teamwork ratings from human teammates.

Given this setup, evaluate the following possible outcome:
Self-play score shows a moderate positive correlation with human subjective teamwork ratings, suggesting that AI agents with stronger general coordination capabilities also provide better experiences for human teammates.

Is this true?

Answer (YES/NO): NO